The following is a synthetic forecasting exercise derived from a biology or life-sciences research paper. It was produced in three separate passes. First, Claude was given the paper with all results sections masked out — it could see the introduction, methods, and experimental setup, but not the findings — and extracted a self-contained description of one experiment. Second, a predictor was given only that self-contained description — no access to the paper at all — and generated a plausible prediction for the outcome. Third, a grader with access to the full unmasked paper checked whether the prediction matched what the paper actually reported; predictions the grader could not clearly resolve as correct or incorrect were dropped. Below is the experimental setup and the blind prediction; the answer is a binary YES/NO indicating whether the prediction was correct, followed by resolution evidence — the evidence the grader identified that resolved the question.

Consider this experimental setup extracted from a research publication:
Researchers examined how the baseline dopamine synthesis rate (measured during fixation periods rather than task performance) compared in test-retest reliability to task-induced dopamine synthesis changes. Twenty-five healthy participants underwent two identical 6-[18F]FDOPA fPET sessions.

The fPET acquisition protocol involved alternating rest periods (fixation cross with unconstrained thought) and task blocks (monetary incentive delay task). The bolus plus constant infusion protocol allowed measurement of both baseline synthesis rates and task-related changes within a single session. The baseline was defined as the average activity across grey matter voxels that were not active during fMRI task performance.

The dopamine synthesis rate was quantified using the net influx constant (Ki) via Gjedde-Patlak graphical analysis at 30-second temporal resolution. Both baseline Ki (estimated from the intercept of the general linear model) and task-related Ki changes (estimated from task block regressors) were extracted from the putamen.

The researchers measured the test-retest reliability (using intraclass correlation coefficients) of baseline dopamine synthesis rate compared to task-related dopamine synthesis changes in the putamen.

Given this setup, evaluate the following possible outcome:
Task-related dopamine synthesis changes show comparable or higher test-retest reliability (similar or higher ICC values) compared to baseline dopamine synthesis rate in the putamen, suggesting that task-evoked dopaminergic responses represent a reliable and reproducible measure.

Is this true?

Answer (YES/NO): NO